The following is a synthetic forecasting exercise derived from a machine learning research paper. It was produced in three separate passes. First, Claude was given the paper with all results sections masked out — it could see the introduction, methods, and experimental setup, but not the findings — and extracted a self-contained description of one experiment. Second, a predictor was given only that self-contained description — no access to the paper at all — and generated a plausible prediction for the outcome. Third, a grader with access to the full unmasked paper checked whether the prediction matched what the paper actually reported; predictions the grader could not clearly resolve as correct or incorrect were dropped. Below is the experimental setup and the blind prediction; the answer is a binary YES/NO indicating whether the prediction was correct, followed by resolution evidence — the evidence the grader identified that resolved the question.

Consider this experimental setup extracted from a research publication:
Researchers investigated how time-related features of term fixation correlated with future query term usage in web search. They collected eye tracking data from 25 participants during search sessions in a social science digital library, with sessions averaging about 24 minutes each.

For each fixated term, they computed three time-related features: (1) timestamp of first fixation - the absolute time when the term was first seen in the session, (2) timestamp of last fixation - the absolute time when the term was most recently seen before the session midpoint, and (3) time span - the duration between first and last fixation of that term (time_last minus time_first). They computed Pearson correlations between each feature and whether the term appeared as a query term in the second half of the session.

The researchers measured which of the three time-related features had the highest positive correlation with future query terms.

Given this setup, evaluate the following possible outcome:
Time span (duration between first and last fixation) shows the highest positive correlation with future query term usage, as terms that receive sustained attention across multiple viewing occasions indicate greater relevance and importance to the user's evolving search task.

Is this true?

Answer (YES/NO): YES